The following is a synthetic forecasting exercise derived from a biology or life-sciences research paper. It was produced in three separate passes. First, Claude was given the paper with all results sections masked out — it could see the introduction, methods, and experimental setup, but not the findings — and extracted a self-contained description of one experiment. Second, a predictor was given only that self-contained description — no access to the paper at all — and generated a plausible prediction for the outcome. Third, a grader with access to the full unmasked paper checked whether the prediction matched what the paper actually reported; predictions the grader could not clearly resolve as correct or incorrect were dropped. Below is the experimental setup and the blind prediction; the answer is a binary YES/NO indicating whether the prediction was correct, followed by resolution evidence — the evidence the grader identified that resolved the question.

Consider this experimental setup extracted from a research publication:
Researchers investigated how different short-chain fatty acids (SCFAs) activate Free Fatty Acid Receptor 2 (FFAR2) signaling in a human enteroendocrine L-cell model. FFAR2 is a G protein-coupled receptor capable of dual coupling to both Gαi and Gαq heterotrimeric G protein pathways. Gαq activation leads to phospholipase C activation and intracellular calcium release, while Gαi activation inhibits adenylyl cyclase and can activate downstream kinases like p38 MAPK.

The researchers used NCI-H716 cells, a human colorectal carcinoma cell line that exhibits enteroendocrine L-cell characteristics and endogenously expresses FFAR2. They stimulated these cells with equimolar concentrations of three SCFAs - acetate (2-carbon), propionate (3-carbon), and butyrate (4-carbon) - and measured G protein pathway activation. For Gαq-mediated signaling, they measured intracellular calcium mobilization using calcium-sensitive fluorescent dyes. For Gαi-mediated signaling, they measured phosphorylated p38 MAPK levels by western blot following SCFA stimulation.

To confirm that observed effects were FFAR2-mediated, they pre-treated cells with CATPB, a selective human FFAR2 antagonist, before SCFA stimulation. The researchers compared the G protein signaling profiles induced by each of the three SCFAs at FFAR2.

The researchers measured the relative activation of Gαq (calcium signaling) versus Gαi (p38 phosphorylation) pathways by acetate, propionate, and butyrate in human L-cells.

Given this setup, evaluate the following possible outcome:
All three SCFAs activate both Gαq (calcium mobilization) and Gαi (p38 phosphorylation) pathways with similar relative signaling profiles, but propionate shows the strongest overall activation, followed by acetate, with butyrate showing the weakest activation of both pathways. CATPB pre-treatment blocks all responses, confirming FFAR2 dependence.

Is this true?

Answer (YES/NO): NO